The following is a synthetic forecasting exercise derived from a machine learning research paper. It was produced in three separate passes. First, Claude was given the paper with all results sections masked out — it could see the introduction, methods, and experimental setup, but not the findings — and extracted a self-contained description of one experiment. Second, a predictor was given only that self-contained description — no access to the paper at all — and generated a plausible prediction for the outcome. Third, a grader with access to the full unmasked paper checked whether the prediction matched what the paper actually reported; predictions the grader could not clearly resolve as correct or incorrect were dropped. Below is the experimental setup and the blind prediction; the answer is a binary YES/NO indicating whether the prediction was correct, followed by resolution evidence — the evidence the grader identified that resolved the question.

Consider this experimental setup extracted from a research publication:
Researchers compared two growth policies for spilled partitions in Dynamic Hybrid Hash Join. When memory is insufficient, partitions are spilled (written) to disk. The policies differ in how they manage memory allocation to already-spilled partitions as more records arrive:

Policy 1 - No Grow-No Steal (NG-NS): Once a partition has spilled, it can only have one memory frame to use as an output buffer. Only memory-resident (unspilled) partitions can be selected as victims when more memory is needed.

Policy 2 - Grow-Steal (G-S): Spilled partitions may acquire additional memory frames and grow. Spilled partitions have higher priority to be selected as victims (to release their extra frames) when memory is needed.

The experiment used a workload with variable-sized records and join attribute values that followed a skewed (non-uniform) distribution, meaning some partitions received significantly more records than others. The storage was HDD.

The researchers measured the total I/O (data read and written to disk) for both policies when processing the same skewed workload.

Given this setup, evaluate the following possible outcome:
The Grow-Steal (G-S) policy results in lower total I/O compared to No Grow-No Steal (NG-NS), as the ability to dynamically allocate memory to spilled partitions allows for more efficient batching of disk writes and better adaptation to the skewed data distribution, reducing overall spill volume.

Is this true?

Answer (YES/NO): NO